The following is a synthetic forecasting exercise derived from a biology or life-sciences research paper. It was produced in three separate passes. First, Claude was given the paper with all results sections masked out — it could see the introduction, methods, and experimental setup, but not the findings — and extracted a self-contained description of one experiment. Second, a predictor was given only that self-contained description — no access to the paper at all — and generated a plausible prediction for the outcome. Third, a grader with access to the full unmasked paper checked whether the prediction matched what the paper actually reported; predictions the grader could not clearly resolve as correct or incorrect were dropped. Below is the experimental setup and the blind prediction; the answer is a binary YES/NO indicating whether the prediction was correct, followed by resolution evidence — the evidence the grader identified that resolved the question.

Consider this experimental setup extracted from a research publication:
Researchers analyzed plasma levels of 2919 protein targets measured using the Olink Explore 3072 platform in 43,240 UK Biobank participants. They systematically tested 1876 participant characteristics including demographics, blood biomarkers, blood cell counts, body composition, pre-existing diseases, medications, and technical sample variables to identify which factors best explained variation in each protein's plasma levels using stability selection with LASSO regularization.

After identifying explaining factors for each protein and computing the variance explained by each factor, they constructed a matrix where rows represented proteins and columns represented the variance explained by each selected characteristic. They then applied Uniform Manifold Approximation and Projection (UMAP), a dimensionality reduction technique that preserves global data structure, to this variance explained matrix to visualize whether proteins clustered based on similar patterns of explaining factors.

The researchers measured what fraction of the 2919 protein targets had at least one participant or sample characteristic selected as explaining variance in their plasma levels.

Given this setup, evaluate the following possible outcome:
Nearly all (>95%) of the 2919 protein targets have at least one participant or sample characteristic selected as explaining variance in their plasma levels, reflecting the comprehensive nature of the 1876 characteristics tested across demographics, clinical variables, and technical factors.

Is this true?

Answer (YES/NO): YES